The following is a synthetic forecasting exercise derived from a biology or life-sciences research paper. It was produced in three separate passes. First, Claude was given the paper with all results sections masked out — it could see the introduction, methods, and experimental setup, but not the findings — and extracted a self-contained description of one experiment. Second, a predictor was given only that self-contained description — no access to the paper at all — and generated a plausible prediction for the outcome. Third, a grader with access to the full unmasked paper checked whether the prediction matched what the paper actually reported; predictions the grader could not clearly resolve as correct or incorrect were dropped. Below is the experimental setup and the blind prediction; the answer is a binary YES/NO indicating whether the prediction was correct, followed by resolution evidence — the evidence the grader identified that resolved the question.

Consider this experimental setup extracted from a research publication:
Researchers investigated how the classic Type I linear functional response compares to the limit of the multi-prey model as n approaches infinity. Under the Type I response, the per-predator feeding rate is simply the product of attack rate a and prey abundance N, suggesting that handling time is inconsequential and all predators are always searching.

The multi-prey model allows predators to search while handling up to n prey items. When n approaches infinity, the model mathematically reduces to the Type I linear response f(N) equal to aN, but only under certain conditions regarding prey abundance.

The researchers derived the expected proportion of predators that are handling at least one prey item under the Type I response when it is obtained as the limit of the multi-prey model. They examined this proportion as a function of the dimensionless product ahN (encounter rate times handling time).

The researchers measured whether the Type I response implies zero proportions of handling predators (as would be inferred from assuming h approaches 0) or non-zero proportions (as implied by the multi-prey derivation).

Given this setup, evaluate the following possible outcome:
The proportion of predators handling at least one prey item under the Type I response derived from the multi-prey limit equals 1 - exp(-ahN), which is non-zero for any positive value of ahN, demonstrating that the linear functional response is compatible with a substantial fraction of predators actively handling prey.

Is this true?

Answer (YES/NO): NO